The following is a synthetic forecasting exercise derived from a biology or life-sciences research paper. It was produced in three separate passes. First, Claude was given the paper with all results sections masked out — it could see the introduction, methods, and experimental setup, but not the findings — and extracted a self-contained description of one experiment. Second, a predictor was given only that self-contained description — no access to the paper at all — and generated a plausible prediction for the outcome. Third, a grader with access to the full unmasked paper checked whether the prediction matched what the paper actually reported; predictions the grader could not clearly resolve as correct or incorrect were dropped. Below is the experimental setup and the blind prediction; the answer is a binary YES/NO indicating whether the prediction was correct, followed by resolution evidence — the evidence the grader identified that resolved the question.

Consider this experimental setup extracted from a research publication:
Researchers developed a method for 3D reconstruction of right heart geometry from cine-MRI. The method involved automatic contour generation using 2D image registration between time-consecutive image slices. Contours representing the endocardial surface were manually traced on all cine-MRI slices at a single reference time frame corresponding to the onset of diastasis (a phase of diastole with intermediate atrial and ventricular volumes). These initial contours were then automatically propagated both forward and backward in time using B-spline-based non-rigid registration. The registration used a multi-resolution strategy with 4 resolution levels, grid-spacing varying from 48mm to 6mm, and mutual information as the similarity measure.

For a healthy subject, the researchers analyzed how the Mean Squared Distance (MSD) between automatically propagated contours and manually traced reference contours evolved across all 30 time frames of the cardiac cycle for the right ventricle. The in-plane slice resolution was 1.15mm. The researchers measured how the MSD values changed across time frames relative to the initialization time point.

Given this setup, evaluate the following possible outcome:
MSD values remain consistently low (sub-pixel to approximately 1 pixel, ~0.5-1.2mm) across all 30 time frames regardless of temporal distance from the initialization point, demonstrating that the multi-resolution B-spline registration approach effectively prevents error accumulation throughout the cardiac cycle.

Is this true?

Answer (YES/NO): NO